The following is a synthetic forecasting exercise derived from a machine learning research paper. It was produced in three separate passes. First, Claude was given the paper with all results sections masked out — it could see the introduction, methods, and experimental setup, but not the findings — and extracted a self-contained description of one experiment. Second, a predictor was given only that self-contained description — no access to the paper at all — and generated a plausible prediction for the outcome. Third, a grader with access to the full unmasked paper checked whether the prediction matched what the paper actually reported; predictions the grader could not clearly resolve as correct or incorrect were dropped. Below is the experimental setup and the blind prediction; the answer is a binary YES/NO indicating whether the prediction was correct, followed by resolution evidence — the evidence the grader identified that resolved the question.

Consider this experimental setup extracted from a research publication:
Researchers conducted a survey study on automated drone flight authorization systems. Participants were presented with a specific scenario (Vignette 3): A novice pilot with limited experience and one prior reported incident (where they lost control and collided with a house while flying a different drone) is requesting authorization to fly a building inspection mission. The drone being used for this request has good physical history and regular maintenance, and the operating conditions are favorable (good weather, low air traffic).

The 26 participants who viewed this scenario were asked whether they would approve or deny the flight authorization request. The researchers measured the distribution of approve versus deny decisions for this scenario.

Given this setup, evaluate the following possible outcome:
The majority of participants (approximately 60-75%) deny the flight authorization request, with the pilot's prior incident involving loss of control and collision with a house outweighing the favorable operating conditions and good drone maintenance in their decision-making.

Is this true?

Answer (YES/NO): NO